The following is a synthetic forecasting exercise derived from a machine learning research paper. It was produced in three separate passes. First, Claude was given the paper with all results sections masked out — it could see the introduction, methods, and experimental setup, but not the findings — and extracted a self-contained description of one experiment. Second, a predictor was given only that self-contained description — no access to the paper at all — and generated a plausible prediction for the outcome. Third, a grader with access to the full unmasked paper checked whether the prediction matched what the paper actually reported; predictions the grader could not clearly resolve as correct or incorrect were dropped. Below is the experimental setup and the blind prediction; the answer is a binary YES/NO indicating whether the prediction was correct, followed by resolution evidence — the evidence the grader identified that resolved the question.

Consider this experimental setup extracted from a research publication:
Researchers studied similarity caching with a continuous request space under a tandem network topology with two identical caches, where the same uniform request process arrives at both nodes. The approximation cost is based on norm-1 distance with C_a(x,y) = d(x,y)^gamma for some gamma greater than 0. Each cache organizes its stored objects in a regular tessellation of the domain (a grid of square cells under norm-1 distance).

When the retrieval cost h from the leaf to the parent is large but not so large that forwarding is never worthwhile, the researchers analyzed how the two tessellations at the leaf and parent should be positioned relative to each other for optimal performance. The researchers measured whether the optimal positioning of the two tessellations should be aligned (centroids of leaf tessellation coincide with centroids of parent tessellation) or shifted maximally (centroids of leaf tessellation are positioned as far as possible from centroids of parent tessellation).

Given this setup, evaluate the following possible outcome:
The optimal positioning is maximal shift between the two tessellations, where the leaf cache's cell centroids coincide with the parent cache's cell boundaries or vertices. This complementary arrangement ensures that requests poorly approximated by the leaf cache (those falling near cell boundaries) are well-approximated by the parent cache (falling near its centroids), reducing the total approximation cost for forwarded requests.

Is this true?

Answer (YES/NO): YES